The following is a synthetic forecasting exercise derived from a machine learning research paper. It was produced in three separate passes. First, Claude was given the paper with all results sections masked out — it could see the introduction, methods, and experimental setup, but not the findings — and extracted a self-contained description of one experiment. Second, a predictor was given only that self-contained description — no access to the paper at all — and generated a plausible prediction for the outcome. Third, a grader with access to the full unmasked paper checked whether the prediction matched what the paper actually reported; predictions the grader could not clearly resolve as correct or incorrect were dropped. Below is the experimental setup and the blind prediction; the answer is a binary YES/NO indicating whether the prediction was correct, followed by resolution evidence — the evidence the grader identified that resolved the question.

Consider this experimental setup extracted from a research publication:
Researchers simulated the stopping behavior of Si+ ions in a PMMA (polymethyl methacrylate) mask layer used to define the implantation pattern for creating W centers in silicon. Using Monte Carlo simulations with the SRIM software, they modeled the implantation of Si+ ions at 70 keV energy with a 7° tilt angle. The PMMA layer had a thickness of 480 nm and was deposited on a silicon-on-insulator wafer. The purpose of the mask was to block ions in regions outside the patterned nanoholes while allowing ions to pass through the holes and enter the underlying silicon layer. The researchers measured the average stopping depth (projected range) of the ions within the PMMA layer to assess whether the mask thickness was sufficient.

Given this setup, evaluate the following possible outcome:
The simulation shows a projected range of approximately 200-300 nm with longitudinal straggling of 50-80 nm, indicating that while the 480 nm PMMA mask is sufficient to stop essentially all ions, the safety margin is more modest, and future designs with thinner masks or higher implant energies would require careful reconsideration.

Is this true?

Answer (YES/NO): NO